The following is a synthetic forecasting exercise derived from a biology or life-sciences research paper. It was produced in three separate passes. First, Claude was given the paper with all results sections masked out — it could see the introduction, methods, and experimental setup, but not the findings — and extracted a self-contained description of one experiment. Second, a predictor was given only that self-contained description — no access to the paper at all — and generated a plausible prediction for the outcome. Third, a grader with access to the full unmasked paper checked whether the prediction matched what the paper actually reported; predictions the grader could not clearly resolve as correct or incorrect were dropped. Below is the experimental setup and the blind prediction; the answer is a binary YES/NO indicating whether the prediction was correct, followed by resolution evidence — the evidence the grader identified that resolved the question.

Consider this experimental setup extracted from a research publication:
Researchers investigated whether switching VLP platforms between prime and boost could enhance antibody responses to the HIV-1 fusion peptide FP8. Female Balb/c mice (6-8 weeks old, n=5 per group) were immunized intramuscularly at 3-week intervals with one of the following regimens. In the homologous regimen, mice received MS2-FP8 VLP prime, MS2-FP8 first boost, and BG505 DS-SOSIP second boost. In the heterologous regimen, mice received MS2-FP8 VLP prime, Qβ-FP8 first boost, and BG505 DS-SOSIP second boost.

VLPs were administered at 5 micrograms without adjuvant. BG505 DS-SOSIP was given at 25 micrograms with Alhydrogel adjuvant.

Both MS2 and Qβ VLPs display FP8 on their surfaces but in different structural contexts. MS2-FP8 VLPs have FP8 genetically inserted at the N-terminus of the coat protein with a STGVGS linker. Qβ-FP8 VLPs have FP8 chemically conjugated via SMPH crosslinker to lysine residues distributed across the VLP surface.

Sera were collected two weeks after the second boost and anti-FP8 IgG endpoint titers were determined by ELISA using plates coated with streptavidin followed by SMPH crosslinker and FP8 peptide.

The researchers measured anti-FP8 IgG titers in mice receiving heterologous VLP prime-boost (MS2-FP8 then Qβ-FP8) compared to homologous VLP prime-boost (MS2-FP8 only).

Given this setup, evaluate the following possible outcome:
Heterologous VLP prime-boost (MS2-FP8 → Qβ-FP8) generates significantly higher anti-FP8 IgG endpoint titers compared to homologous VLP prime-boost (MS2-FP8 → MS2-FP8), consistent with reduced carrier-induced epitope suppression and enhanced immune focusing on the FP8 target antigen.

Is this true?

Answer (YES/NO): YES